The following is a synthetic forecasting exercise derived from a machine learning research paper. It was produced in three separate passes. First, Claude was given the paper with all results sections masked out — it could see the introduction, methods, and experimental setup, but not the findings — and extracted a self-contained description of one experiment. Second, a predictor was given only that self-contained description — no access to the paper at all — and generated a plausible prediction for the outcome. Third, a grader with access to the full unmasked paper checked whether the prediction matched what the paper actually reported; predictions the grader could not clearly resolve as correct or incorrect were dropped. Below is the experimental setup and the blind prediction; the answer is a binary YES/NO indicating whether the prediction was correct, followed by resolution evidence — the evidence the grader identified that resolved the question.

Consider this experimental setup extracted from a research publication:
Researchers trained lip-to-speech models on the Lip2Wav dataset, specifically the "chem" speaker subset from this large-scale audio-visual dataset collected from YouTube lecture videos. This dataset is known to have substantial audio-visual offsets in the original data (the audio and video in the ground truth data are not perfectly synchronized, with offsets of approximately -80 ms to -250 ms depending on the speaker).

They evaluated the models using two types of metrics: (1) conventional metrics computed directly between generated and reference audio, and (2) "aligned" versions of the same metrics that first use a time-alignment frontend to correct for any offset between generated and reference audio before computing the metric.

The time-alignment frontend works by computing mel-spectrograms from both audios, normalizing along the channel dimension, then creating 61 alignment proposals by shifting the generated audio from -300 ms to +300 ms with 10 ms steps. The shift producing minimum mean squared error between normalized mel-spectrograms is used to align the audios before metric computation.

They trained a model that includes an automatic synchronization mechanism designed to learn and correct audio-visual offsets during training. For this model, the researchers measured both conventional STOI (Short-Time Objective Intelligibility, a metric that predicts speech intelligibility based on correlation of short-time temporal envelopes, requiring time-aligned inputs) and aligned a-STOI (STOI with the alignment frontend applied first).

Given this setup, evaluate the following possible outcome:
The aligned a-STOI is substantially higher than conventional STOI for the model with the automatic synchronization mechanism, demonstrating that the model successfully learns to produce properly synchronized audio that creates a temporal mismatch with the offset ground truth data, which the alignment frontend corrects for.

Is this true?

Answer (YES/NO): YES